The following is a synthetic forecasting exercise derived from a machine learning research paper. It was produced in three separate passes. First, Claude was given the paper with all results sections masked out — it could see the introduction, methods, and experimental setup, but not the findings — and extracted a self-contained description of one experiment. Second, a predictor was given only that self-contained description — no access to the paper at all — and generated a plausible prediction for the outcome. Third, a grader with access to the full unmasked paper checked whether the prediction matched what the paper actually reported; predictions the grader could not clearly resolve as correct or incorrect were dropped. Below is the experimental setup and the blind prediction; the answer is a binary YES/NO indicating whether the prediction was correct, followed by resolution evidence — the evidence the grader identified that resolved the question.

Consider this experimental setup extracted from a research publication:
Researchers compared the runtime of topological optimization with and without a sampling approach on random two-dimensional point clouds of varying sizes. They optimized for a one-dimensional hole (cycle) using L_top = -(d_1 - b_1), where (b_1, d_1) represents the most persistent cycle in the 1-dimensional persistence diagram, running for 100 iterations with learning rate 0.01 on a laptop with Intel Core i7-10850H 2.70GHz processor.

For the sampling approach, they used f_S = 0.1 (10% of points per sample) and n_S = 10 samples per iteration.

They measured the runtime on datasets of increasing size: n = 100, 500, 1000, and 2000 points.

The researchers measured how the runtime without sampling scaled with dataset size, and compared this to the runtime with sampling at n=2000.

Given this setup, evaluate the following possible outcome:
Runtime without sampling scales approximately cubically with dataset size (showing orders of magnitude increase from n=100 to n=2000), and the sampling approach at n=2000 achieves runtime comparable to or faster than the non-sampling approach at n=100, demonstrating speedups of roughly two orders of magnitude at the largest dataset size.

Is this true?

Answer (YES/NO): NO